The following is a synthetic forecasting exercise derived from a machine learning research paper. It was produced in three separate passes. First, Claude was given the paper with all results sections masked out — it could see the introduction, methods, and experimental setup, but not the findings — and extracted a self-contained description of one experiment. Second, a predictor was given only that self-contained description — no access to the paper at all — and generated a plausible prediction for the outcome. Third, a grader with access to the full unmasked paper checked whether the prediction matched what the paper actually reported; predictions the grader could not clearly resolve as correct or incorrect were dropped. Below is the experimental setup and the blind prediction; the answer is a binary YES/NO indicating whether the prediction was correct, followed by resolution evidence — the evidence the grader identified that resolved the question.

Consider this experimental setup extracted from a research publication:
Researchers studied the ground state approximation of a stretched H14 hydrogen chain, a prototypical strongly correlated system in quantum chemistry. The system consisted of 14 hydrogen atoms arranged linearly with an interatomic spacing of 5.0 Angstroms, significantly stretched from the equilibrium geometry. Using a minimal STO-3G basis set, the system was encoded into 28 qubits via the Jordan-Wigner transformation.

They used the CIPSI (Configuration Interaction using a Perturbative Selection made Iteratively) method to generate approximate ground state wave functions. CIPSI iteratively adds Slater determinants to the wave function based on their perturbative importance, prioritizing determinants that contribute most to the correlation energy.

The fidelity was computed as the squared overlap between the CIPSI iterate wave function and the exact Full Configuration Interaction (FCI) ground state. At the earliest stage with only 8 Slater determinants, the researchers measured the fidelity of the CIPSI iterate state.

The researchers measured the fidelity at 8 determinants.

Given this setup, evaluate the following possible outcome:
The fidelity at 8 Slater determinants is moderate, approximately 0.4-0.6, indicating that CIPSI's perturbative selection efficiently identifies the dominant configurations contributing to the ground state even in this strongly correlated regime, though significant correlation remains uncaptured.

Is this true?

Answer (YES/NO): NO